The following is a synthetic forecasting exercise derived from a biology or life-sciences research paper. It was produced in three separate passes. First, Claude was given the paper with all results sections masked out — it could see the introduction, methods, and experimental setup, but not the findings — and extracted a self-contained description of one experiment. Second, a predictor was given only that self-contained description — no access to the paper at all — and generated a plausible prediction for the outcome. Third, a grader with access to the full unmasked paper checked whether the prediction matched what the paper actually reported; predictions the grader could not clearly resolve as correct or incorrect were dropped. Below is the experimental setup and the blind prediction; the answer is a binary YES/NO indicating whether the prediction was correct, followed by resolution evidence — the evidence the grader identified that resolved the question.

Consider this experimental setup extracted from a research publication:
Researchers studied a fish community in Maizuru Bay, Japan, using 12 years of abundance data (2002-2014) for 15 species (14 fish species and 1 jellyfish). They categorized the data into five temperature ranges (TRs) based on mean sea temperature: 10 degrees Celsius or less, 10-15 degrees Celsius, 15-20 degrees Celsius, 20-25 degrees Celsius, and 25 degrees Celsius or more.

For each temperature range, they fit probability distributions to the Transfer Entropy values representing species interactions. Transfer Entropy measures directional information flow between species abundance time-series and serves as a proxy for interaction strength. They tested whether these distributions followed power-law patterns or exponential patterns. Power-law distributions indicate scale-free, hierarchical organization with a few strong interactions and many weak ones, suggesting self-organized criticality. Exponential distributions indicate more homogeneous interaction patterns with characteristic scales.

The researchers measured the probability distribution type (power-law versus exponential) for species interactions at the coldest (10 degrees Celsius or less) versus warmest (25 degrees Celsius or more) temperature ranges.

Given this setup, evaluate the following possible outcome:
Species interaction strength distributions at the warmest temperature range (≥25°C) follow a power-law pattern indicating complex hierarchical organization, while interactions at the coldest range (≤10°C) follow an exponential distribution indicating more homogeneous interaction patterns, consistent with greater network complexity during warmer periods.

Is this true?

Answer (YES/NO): NO